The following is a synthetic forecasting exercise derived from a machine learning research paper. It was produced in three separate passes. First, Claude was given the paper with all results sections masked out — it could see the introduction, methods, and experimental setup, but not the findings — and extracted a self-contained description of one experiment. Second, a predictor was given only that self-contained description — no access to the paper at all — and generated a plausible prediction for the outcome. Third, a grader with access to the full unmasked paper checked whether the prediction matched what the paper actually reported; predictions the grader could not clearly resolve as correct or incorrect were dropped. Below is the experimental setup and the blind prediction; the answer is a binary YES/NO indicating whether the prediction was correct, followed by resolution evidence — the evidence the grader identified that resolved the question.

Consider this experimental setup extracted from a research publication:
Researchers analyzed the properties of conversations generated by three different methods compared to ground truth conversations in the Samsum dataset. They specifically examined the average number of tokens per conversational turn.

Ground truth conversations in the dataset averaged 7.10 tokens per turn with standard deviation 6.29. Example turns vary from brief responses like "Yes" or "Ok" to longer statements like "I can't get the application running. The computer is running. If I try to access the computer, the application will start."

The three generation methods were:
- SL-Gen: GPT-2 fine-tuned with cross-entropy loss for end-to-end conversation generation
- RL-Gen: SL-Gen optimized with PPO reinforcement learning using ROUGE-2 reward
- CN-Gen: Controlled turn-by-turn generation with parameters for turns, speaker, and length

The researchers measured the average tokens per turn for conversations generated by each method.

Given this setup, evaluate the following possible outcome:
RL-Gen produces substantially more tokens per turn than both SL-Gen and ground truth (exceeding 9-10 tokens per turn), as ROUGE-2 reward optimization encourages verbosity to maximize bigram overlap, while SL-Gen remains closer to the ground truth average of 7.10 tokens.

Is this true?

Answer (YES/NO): NO